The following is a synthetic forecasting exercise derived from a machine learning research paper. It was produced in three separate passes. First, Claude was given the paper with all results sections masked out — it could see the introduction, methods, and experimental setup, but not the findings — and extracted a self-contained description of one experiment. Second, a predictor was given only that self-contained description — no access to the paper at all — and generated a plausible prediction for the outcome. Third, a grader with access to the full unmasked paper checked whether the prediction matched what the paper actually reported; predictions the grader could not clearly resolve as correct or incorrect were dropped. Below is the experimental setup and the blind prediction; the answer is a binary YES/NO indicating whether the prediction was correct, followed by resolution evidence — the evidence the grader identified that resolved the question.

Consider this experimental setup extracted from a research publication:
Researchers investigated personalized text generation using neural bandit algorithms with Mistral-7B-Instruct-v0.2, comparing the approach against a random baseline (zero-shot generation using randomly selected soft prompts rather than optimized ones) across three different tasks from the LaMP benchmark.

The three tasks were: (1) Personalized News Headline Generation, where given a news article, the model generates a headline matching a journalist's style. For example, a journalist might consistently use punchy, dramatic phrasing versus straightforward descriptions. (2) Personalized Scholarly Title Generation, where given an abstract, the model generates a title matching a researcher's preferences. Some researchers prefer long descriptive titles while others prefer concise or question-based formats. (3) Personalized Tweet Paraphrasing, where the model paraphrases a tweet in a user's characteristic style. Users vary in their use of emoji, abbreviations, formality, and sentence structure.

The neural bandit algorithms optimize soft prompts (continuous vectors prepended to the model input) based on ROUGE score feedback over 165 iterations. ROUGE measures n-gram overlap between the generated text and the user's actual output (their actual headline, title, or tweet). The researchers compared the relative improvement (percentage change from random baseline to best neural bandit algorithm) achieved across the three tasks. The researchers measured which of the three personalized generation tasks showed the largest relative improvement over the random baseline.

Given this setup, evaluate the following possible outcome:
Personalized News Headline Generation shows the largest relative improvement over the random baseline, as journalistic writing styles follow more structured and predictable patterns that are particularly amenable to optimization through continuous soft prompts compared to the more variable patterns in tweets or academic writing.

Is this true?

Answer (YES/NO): YES